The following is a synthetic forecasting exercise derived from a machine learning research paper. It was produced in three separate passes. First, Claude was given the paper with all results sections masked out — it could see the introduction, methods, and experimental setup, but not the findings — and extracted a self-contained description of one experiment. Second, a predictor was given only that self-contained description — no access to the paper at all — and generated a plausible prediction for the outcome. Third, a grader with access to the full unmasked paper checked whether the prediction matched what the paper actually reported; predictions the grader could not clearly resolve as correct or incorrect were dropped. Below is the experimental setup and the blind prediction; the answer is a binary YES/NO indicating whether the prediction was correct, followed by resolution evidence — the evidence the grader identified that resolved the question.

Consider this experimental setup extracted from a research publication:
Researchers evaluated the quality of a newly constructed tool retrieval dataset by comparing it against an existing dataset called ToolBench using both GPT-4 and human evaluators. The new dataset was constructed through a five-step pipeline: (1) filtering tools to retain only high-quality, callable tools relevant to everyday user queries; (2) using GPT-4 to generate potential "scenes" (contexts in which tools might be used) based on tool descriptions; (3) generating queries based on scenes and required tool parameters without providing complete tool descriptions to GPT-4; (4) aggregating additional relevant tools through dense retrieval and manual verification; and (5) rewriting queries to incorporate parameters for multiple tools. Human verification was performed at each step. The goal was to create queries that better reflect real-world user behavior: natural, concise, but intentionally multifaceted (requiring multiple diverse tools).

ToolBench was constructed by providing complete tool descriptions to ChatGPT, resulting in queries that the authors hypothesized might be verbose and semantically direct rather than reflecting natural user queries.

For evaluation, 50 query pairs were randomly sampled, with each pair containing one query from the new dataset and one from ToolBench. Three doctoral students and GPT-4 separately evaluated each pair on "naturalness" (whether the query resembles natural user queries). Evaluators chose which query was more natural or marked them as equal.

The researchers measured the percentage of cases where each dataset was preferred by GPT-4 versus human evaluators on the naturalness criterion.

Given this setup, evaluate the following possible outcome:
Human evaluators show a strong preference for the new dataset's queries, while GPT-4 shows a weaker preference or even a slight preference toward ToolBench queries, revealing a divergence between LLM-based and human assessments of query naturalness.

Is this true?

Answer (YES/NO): NO